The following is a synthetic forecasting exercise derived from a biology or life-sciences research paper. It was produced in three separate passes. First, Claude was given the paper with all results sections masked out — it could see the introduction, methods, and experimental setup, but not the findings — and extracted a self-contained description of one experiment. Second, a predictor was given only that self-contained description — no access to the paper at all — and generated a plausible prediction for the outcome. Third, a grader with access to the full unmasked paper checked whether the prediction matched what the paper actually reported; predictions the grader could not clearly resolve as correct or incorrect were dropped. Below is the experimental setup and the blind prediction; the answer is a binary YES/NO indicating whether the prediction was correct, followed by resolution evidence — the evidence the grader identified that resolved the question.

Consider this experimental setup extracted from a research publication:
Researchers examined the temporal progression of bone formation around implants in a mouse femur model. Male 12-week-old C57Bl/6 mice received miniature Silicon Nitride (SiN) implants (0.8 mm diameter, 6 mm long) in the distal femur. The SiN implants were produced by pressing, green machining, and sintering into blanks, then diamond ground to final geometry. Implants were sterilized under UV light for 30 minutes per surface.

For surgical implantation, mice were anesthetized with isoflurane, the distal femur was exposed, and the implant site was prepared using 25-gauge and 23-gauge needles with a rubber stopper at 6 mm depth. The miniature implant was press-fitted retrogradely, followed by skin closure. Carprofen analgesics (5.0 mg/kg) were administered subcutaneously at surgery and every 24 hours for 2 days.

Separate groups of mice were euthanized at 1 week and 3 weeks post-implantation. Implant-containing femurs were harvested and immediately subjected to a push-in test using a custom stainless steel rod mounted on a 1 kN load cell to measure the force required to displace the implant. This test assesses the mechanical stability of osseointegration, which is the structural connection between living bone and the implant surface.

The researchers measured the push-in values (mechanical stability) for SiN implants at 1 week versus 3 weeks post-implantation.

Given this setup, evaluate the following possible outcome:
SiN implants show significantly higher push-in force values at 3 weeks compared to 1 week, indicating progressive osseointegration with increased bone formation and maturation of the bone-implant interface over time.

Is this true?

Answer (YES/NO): YES